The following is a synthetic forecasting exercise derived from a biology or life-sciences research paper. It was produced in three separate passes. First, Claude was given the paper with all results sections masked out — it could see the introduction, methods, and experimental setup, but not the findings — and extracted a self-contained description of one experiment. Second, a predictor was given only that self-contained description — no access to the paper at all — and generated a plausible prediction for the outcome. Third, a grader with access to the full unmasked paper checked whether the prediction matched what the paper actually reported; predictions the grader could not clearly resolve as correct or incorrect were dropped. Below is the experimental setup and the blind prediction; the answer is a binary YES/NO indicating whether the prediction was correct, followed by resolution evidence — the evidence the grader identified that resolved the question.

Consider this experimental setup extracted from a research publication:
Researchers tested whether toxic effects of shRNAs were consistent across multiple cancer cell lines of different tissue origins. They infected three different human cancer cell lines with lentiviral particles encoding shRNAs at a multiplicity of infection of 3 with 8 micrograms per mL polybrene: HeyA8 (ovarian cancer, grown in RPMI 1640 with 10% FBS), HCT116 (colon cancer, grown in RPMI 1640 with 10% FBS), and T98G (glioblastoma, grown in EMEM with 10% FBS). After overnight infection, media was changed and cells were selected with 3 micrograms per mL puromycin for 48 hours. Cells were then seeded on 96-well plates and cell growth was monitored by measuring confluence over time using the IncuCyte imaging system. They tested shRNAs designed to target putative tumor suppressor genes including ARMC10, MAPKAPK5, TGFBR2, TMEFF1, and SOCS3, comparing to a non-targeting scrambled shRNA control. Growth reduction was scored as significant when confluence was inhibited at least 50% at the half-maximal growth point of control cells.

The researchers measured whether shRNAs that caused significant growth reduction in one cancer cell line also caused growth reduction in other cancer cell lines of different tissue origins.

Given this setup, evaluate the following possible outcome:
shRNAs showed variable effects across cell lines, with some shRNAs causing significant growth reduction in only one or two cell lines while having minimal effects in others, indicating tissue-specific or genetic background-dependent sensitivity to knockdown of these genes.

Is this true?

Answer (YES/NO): YES